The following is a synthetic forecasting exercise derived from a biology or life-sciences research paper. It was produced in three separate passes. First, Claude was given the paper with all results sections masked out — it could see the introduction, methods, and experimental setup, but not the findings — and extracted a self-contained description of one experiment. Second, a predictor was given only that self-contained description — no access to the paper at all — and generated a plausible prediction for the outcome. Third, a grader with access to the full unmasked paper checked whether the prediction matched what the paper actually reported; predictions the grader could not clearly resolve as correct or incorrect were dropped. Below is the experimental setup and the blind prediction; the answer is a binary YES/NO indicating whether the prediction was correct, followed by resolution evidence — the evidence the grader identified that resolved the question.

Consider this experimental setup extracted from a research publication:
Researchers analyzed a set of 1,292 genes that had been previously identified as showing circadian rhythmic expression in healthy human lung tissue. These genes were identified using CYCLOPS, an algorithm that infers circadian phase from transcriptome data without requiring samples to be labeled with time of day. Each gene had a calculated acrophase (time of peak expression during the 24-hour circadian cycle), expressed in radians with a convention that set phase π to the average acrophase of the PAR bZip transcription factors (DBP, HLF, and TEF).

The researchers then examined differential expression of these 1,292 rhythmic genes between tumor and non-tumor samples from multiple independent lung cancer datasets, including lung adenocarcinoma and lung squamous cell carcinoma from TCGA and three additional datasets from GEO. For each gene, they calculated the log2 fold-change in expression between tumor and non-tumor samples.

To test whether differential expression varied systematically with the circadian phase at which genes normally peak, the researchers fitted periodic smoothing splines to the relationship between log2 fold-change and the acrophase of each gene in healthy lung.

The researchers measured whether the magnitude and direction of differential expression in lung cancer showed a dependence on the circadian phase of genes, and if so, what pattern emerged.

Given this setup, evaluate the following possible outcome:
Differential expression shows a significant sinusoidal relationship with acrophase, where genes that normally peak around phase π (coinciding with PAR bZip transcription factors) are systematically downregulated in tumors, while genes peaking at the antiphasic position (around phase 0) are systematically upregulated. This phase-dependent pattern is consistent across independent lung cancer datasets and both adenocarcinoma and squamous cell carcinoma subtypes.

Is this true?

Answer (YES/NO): NO